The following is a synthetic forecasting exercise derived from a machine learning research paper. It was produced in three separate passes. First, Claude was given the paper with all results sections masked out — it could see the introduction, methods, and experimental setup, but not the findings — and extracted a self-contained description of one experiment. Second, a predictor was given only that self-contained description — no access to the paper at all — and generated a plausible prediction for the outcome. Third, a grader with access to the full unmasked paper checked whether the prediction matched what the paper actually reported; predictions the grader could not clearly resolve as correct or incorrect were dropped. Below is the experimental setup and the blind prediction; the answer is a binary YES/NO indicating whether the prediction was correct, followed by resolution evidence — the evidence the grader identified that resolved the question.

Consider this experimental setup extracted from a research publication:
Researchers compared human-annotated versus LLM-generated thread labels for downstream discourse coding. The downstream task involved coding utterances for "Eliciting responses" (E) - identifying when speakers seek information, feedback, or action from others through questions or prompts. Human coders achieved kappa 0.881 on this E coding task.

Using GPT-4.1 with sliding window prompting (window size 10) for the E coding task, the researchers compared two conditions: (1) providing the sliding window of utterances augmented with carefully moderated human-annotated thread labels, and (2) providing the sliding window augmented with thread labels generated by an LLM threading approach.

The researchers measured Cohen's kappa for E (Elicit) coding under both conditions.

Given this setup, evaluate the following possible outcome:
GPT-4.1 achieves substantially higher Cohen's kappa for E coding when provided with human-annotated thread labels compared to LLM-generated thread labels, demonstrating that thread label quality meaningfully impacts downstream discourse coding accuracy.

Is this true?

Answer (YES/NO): NO